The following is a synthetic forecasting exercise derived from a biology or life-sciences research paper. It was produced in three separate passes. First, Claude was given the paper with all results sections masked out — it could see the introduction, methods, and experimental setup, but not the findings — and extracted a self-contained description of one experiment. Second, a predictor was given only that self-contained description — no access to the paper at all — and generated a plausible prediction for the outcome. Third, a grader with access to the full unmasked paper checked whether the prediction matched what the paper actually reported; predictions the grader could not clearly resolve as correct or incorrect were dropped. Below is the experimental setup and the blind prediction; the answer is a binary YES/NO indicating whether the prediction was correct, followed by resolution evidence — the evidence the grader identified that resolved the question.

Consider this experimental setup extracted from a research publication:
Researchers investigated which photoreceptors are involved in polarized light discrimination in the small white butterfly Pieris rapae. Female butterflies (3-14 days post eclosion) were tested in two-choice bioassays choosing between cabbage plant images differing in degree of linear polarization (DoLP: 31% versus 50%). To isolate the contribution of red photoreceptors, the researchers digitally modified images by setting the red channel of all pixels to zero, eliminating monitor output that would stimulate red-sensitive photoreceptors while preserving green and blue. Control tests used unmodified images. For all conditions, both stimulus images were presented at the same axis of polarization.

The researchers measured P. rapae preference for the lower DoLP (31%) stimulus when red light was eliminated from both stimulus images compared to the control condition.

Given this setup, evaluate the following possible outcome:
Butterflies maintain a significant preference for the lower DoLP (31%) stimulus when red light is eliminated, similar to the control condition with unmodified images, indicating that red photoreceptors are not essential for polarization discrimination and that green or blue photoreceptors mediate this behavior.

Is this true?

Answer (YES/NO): NO